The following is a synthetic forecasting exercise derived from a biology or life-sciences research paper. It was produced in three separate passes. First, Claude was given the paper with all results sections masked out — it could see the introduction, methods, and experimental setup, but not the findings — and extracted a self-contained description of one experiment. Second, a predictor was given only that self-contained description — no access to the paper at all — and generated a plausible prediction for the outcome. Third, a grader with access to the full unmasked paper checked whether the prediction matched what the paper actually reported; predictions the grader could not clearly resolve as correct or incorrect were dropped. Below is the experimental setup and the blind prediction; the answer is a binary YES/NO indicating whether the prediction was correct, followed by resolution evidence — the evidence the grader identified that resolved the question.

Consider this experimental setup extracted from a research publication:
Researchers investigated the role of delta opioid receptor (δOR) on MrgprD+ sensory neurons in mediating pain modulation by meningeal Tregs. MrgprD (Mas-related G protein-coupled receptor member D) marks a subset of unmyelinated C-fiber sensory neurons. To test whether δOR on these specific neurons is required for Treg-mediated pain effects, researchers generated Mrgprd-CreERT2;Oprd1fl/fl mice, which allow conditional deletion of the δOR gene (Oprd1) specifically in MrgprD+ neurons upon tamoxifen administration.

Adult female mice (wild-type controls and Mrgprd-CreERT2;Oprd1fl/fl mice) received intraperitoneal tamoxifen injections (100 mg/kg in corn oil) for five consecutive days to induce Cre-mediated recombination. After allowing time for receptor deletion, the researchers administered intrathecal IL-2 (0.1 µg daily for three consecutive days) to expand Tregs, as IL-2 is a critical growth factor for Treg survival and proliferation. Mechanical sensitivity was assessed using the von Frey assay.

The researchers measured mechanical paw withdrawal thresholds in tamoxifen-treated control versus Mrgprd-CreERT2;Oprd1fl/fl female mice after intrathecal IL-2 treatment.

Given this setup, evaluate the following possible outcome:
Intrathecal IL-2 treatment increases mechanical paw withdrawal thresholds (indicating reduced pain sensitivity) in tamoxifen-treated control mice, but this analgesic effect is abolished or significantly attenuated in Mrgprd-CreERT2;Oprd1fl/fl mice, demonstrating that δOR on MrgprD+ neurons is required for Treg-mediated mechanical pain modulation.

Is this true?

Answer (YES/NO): YES